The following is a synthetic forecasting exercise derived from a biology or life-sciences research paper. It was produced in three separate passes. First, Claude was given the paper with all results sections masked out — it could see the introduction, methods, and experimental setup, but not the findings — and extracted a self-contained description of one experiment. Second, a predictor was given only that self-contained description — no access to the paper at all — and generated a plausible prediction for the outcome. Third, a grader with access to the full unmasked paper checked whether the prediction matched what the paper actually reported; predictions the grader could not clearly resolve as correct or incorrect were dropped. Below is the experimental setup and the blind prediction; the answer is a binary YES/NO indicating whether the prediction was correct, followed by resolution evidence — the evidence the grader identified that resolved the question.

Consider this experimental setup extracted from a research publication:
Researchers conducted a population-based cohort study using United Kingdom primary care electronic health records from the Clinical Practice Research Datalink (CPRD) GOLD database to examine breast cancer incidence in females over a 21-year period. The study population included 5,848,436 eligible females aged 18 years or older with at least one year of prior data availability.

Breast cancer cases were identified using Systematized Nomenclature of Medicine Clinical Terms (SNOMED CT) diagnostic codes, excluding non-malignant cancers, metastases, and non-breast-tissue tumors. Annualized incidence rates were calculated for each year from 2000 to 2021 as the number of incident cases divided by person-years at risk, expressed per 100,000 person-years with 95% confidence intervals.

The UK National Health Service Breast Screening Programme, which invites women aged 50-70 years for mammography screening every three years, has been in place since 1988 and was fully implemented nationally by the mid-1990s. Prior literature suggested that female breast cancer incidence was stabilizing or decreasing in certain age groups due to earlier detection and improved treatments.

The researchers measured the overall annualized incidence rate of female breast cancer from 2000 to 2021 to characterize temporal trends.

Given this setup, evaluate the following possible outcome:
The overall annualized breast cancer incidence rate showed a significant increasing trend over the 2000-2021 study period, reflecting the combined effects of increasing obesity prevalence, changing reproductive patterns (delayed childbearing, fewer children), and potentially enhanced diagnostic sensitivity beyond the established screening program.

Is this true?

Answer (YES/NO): NO